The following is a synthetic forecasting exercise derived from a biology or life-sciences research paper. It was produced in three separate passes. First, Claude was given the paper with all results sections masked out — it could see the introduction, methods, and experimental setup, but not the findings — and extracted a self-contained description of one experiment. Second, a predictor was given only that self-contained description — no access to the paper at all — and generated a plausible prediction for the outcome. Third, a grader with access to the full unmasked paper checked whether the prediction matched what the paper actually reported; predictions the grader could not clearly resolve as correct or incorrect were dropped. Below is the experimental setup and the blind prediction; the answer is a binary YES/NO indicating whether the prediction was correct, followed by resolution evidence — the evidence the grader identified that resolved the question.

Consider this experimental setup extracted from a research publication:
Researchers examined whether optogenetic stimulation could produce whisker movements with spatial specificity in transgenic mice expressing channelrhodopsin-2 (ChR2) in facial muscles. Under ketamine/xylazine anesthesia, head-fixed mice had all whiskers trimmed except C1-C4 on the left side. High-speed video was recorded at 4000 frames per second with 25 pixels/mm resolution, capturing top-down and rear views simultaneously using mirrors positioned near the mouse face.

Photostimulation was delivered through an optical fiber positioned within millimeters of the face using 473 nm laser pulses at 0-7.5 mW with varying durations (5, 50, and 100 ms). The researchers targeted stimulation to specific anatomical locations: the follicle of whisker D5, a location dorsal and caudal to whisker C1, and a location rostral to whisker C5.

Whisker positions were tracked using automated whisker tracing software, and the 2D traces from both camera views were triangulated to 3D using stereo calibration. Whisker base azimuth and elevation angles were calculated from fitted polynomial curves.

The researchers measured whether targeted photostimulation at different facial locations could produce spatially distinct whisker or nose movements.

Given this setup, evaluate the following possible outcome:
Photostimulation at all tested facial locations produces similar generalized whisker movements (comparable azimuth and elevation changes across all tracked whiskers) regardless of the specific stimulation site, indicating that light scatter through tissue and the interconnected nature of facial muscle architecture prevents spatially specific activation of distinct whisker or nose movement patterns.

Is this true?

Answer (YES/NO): NO